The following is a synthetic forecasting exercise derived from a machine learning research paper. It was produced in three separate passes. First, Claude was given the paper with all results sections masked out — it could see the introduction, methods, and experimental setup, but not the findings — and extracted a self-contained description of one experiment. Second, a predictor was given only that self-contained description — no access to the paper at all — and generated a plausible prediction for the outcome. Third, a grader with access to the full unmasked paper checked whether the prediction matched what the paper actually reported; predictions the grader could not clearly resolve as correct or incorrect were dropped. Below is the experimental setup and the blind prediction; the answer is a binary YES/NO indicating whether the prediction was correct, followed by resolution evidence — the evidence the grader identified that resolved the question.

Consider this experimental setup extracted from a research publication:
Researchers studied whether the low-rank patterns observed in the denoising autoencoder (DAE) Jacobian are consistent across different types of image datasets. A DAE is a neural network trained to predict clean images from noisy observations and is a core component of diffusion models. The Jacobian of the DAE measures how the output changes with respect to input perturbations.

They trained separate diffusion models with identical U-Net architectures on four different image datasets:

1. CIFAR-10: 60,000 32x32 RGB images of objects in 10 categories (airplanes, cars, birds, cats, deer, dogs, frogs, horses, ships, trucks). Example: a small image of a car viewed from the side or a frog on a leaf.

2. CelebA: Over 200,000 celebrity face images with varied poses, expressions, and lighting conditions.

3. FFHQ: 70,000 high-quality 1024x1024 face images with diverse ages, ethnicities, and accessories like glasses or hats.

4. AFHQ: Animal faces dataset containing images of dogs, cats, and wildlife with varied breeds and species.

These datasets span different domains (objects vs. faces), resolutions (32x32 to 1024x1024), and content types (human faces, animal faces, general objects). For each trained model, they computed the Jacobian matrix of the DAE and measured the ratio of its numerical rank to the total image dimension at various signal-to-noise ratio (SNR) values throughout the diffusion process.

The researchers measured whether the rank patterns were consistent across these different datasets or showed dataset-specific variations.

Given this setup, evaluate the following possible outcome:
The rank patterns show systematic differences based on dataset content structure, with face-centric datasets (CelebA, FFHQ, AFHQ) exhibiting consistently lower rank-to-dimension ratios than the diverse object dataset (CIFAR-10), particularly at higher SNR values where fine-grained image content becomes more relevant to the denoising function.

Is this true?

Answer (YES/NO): NO